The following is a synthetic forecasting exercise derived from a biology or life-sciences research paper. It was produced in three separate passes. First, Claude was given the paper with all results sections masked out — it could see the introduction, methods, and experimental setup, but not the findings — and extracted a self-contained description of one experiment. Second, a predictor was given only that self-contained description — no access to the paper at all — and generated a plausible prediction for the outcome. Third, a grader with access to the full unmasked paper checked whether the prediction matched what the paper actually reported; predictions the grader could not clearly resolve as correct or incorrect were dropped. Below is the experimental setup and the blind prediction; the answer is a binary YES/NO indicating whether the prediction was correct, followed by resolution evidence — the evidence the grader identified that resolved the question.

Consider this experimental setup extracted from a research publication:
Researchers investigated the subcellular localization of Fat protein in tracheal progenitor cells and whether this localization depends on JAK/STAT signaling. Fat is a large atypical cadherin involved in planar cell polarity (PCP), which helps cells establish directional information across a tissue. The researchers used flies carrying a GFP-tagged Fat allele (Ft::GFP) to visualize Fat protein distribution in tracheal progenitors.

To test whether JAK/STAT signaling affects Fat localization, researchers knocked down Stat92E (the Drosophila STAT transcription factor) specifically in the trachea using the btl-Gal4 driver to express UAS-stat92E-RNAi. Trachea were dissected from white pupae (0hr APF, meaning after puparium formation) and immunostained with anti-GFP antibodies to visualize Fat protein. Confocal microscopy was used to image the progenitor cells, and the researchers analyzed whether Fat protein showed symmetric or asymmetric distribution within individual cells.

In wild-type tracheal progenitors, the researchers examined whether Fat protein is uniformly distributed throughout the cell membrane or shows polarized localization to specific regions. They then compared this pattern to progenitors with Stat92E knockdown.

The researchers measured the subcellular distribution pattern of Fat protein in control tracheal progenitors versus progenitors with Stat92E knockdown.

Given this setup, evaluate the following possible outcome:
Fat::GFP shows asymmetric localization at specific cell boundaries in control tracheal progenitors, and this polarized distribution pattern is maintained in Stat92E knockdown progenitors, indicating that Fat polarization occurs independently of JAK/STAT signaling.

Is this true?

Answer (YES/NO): NO